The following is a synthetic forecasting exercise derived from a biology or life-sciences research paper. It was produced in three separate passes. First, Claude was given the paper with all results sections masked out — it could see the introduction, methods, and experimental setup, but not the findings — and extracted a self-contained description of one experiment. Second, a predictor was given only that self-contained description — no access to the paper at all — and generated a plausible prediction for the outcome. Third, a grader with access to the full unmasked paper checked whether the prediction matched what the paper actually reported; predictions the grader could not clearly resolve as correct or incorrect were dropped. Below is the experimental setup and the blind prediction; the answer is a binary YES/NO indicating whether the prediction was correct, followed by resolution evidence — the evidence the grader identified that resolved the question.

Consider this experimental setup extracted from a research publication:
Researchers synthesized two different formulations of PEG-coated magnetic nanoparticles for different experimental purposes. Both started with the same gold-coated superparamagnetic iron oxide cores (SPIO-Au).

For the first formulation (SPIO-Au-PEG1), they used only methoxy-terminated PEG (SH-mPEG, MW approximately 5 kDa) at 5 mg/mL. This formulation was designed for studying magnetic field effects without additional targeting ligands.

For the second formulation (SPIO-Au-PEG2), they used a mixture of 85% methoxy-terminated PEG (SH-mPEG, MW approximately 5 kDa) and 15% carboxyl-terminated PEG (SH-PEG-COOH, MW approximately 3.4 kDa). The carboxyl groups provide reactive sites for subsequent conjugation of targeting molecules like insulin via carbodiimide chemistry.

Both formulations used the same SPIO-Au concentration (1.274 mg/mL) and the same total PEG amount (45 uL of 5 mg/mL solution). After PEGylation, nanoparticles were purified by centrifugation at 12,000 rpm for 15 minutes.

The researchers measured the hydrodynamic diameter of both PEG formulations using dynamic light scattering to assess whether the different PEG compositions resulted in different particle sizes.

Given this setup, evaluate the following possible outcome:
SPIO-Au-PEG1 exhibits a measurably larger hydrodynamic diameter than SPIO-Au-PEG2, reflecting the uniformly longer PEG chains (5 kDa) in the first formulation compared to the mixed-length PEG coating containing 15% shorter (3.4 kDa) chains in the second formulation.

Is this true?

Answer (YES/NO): NO